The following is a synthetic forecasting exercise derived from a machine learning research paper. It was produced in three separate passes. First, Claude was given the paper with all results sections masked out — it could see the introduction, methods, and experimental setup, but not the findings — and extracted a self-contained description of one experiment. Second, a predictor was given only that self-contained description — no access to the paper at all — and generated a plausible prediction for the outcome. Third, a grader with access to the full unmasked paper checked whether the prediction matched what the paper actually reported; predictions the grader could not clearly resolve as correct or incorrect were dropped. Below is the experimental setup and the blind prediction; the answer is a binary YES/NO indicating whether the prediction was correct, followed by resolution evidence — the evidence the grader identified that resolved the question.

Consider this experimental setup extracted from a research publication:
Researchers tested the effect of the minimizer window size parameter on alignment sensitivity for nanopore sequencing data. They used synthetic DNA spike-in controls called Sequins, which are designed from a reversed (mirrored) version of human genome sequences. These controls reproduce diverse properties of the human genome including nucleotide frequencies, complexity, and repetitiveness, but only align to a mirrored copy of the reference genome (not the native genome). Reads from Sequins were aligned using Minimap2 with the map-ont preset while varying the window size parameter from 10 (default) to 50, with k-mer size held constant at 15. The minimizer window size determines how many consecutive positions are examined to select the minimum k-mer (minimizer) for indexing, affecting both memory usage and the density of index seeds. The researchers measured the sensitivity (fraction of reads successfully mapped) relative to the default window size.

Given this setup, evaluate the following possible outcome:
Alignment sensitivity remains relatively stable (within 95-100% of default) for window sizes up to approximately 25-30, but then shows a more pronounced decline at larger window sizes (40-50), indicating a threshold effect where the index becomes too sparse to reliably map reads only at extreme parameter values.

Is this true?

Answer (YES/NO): NO